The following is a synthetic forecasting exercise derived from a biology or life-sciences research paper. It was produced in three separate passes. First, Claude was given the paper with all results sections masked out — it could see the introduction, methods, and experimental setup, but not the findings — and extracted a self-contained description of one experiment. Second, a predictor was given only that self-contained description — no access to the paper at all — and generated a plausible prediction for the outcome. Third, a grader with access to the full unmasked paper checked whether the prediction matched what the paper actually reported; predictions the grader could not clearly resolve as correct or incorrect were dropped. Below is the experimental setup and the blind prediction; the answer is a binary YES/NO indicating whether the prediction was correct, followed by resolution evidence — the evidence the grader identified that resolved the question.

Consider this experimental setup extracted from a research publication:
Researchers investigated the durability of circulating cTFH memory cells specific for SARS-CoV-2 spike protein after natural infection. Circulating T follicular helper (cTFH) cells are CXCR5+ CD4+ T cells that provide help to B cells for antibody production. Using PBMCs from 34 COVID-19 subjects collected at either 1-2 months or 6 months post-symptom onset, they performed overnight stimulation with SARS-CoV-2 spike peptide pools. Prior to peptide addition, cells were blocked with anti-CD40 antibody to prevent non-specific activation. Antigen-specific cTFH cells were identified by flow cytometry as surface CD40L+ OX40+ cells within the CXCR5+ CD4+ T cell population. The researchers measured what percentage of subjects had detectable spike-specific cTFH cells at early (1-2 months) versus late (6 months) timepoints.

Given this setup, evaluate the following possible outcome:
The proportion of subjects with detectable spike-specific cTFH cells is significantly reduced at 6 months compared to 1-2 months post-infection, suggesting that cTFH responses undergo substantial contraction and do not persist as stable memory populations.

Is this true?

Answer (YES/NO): NO